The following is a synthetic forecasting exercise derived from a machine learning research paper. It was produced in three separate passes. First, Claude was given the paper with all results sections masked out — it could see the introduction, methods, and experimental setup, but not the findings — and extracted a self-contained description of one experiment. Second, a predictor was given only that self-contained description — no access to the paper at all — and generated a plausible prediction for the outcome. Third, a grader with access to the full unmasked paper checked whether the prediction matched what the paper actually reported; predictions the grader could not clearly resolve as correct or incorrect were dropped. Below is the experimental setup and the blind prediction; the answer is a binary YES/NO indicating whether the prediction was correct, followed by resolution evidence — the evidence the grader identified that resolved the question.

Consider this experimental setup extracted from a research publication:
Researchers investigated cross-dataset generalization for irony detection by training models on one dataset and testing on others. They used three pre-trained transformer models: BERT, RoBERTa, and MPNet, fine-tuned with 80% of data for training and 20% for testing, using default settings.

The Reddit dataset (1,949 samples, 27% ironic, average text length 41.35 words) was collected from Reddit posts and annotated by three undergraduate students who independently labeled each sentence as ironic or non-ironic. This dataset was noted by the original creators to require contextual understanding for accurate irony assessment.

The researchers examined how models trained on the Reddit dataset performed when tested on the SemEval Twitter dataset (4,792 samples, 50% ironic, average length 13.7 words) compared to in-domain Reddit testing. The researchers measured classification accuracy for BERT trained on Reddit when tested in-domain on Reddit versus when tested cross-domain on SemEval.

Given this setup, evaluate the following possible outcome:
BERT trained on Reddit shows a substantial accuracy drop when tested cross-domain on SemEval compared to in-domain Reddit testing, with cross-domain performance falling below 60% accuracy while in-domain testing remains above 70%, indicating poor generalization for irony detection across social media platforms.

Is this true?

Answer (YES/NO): NO